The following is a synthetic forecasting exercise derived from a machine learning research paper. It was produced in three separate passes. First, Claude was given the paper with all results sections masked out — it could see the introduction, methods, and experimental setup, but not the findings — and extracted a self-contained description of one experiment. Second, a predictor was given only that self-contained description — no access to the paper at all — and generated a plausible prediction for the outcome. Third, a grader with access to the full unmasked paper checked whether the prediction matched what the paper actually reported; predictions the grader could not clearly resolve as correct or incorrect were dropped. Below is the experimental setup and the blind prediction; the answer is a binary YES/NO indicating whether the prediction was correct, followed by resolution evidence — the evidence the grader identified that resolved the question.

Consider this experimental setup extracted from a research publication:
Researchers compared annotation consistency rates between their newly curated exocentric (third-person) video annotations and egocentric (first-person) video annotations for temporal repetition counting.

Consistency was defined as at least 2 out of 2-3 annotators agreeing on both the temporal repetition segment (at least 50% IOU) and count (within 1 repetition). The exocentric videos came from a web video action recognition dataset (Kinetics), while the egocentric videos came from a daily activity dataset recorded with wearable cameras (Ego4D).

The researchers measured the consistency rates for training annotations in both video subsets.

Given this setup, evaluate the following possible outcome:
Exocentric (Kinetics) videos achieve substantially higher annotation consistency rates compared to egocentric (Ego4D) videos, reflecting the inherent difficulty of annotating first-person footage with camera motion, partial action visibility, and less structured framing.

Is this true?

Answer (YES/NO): NO